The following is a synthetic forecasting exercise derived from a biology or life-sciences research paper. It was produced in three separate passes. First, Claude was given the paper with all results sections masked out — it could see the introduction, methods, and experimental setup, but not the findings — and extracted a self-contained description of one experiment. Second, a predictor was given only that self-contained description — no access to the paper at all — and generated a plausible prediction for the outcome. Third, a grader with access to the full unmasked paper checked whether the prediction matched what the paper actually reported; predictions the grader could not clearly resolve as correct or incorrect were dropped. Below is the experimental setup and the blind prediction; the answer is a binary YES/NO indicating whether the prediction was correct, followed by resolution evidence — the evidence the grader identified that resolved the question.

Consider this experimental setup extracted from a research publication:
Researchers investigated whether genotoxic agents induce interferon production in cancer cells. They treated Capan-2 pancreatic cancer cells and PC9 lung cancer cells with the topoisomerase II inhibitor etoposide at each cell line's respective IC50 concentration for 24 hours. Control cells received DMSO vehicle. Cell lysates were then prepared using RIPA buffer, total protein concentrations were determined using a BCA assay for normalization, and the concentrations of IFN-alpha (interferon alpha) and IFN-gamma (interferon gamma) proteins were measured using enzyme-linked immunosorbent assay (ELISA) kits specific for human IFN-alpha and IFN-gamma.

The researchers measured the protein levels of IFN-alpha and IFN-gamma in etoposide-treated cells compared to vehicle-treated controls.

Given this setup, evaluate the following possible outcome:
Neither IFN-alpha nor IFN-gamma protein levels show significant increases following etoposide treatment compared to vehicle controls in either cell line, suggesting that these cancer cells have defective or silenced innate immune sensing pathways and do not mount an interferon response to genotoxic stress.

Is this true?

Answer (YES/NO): NO